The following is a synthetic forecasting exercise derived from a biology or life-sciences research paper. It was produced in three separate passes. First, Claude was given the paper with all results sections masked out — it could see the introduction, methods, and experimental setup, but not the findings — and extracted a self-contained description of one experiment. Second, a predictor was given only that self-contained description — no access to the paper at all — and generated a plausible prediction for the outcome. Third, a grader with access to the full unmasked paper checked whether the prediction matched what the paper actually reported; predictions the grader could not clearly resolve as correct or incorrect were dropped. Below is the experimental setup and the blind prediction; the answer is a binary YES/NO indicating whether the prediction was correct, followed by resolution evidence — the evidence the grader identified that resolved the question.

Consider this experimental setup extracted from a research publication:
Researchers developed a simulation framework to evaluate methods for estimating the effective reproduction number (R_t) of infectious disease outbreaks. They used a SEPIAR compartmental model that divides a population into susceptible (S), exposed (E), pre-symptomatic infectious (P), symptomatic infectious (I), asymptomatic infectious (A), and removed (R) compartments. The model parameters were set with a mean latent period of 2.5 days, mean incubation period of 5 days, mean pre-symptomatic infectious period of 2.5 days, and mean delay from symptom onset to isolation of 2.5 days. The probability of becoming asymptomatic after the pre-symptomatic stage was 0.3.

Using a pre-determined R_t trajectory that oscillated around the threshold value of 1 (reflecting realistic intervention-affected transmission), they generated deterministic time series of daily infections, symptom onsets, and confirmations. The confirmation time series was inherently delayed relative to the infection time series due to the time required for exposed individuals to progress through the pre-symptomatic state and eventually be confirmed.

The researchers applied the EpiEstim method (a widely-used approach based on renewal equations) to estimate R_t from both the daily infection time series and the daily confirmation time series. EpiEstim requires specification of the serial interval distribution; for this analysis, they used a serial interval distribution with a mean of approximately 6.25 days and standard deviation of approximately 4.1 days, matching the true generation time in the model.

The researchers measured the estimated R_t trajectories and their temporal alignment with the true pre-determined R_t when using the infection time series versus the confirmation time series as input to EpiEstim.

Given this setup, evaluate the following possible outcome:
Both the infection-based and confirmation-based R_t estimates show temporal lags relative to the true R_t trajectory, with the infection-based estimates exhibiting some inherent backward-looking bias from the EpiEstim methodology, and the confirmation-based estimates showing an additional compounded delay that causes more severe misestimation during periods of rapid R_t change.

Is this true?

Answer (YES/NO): NO